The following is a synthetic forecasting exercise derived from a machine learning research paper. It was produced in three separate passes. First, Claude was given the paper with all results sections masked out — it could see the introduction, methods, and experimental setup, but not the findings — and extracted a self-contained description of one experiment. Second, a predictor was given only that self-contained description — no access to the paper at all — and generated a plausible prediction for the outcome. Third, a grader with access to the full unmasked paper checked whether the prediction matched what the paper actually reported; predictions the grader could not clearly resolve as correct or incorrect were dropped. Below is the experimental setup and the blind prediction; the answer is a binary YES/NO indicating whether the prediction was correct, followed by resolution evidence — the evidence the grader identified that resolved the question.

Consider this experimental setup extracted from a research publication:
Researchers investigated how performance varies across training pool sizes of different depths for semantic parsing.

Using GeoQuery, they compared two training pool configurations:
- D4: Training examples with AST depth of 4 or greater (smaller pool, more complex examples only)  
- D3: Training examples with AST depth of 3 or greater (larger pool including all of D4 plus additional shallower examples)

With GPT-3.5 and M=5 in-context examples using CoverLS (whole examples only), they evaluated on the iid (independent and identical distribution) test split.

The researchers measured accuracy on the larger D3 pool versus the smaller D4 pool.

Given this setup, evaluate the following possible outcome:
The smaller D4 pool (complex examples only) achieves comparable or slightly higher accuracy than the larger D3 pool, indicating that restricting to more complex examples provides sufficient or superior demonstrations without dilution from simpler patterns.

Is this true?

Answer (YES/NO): NO